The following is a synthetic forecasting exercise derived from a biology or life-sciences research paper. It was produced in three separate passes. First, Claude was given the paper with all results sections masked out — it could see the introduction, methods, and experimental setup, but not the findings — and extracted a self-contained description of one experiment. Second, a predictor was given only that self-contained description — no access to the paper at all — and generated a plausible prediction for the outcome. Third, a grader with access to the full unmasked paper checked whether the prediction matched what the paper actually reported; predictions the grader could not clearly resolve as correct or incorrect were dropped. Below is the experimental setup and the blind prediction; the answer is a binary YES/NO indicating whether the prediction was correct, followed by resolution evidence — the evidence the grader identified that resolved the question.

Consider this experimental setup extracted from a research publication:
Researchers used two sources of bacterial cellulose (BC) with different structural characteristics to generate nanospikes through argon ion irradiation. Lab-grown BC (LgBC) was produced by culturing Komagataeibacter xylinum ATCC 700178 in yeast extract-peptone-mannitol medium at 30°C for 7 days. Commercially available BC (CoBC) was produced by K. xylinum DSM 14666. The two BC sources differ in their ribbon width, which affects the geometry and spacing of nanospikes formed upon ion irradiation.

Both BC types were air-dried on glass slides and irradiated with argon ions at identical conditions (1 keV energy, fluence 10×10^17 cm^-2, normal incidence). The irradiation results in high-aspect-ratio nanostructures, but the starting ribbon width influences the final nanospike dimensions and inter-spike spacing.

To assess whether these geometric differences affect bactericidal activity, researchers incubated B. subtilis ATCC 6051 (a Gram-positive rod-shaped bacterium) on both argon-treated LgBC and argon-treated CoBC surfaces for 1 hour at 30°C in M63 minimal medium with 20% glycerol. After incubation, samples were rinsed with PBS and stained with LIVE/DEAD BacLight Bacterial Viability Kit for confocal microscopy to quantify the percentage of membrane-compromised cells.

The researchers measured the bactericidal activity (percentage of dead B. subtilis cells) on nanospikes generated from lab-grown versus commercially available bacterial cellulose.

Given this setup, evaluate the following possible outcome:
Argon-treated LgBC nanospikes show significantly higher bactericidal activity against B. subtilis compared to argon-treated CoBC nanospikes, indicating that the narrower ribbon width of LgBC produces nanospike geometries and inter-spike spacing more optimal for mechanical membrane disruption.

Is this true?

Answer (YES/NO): NO